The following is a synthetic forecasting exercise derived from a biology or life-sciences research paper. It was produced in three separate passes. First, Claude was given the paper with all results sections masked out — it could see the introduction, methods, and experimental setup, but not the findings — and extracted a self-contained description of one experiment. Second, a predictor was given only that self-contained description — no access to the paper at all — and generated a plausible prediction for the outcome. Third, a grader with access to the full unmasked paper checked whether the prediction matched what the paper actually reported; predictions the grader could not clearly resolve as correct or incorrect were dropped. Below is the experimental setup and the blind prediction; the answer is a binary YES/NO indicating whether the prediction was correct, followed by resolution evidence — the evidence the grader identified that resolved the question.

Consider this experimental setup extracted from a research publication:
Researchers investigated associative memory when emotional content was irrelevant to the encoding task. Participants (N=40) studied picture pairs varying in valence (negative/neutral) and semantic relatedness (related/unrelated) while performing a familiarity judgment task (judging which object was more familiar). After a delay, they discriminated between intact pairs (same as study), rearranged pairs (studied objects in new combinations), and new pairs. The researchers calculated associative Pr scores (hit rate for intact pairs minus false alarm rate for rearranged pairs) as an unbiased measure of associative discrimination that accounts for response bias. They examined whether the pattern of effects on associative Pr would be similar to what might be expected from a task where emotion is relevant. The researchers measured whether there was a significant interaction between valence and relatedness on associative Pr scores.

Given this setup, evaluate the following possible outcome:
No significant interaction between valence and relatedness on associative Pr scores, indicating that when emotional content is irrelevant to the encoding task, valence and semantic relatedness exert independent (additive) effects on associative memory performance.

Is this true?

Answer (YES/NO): YES